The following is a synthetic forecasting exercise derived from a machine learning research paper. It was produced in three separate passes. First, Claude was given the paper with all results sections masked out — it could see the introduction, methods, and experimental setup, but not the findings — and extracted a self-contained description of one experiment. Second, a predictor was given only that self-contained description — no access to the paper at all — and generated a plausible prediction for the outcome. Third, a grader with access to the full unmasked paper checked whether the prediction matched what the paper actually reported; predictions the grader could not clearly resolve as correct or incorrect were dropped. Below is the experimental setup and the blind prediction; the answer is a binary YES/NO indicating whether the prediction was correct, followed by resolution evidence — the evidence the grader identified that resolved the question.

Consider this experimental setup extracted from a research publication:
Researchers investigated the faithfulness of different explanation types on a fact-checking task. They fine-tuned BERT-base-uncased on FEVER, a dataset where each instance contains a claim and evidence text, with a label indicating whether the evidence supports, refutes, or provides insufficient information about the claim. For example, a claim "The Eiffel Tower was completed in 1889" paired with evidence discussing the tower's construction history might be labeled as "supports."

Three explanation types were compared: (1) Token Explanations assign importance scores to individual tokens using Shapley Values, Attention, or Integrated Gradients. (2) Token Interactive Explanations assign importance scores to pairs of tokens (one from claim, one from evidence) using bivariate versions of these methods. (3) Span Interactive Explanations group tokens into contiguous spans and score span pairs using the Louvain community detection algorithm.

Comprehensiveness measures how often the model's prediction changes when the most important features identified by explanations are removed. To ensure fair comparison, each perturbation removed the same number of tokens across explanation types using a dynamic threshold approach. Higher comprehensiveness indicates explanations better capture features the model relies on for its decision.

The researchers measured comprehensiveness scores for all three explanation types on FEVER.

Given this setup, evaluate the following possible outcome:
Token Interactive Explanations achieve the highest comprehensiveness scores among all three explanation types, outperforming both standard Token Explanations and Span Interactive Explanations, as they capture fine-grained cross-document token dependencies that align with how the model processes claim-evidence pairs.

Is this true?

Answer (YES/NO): NO